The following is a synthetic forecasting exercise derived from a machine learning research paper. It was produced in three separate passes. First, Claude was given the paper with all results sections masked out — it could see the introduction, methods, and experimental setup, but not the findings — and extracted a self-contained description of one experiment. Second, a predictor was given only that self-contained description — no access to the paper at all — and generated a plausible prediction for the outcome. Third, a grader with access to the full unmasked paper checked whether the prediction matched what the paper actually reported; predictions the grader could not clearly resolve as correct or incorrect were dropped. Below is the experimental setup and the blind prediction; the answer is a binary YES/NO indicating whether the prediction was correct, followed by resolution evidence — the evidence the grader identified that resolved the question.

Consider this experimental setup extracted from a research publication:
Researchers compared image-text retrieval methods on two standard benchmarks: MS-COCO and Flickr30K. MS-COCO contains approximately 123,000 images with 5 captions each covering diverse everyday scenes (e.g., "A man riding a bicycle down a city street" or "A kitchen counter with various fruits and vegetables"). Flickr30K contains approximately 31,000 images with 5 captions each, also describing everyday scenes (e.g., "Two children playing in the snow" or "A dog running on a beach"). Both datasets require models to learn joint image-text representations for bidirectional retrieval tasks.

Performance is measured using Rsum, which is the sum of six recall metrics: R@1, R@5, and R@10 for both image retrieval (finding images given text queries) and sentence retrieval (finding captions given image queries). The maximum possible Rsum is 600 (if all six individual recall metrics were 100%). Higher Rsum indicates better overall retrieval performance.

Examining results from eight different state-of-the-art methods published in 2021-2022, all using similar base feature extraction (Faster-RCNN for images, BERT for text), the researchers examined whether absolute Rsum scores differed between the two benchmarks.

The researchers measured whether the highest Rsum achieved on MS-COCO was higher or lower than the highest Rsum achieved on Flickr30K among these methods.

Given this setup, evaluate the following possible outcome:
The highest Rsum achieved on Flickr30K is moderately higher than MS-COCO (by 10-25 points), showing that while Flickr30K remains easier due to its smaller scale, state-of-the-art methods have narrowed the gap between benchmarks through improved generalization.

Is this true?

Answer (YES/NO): NO